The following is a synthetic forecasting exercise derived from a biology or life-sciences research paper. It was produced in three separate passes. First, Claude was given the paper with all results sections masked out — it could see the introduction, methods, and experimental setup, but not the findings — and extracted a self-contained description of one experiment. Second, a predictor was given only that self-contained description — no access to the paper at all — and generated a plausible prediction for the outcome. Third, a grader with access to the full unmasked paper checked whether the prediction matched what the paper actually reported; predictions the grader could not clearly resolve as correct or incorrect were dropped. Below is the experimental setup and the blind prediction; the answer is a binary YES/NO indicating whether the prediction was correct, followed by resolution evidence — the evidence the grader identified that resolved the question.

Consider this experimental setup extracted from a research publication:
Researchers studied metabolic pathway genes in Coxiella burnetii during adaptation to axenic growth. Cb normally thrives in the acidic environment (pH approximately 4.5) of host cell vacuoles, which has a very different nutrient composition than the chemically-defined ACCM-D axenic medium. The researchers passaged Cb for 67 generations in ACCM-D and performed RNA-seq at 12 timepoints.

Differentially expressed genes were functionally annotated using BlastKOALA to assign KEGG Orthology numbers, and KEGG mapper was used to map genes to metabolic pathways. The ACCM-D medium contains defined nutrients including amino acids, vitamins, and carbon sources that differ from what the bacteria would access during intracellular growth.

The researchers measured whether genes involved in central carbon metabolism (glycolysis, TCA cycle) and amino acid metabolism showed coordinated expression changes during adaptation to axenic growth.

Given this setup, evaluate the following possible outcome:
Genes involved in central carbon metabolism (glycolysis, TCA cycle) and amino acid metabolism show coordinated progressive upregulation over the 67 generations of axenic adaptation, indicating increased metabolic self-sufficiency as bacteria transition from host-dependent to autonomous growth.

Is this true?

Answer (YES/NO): NO